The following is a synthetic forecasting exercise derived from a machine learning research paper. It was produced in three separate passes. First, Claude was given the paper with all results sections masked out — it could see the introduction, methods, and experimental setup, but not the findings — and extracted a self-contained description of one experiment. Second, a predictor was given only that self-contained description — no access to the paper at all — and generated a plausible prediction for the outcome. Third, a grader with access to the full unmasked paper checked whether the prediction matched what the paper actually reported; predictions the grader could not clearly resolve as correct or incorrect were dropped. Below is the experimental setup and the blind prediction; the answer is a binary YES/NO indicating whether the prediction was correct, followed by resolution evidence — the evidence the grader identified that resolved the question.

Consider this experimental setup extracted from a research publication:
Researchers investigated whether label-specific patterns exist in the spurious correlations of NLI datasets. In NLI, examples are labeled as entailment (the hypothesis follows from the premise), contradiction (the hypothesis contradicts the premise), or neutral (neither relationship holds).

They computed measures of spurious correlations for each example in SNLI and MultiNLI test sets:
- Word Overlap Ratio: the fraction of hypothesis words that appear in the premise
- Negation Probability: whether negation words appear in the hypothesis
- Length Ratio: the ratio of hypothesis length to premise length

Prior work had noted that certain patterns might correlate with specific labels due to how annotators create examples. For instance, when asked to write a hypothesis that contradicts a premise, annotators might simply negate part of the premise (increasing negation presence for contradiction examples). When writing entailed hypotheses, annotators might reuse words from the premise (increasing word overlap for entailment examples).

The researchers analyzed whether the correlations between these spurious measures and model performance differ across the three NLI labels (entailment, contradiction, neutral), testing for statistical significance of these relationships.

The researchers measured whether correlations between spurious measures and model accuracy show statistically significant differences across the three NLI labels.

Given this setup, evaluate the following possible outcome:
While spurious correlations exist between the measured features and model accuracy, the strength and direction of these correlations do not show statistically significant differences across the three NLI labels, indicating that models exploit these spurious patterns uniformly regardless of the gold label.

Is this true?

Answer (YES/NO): NO